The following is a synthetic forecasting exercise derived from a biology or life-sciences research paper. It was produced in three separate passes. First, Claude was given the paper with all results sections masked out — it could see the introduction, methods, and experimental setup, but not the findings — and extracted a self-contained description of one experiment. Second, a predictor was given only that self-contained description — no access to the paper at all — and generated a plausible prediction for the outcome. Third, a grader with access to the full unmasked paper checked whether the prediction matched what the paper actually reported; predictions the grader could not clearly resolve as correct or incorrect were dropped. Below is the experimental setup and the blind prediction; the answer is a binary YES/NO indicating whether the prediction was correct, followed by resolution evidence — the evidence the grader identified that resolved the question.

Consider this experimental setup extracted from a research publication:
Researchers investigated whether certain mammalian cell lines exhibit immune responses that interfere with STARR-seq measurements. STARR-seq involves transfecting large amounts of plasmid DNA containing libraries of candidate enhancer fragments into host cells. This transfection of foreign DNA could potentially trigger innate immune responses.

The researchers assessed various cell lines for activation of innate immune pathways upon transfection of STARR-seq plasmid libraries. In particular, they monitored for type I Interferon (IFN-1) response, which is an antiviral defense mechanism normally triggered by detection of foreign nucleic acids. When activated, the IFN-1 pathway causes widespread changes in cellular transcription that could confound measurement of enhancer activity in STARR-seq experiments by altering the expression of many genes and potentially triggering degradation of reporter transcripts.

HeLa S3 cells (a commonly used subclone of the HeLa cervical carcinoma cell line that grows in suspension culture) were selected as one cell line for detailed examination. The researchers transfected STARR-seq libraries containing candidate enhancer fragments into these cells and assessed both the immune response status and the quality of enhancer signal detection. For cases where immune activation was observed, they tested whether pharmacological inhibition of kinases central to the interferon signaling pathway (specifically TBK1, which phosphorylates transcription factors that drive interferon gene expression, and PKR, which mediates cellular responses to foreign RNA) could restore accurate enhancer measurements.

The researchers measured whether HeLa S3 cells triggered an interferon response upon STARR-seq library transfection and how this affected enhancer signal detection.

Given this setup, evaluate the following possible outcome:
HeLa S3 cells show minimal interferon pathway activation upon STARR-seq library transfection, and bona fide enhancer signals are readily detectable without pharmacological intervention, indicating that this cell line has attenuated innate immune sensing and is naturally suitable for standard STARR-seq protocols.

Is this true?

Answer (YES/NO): NO